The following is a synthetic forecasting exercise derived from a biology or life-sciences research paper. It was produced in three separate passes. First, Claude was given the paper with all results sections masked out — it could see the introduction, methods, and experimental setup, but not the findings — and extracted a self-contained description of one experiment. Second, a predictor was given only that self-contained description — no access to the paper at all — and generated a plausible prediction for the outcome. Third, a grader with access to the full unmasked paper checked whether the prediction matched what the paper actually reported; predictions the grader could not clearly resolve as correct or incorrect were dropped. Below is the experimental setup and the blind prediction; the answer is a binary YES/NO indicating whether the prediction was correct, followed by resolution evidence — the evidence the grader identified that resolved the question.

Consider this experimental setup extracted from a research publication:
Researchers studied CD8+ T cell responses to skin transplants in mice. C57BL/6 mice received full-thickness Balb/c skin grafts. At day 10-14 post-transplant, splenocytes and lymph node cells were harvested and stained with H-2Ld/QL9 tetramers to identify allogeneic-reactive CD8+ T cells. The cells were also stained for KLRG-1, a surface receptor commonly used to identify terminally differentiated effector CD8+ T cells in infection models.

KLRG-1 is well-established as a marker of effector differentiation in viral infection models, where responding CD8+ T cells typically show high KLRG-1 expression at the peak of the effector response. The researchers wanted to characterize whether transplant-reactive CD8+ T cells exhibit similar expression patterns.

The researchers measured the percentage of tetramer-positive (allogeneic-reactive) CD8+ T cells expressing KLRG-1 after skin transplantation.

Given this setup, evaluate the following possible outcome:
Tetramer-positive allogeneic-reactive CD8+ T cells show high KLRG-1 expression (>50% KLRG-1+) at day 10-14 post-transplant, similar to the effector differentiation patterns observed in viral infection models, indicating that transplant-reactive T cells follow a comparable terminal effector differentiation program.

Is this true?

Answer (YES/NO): NO